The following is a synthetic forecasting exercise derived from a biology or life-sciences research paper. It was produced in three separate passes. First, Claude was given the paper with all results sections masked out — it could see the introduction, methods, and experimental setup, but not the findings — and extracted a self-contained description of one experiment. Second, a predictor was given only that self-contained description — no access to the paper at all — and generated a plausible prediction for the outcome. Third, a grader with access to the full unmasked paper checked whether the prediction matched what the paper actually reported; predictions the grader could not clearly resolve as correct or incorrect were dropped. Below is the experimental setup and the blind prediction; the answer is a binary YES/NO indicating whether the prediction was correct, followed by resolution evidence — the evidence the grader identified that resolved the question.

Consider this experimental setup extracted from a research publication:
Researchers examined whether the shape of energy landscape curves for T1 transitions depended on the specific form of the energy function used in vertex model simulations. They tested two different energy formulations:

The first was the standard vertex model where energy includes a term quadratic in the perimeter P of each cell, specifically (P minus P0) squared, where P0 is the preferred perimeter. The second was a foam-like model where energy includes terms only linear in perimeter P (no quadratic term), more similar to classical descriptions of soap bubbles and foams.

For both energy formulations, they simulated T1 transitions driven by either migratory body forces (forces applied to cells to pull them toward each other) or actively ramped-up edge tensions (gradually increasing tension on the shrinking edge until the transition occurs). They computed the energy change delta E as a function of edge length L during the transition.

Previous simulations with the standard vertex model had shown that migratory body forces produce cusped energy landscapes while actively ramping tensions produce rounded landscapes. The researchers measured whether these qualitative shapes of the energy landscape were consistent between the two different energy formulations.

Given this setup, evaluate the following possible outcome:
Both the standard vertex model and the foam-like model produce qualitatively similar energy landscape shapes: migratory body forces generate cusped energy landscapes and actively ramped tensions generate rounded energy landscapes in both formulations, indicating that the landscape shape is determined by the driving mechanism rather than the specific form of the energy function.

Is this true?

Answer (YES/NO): YES